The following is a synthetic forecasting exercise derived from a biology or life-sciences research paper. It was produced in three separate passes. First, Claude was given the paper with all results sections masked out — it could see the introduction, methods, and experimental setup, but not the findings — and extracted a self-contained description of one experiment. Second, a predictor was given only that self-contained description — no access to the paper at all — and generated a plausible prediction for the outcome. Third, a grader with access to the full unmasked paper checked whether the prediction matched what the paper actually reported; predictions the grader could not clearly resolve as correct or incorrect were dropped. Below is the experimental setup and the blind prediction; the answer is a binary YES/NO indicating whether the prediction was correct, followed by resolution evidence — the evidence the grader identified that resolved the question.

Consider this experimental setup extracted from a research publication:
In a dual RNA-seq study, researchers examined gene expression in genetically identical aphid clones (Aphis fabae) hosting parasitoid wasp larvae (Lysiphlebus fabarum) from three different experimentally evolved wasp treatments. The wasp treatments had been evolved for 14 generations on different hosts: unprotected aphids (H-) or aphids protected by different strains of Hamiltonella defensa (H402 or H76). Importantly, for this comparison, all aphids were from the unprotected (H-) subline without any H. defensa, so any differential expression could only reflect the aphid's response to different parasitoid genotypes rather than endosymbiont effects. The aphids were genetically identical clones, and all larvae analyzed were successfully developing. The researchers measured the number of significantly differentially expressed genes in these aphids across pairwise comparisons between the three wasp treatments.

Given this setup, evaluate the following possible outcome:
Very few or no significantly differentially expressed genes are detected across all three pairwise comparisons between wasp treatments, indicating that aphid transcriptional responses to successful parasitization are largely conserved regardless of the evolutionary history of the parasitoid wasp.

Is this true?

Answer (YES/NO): YES